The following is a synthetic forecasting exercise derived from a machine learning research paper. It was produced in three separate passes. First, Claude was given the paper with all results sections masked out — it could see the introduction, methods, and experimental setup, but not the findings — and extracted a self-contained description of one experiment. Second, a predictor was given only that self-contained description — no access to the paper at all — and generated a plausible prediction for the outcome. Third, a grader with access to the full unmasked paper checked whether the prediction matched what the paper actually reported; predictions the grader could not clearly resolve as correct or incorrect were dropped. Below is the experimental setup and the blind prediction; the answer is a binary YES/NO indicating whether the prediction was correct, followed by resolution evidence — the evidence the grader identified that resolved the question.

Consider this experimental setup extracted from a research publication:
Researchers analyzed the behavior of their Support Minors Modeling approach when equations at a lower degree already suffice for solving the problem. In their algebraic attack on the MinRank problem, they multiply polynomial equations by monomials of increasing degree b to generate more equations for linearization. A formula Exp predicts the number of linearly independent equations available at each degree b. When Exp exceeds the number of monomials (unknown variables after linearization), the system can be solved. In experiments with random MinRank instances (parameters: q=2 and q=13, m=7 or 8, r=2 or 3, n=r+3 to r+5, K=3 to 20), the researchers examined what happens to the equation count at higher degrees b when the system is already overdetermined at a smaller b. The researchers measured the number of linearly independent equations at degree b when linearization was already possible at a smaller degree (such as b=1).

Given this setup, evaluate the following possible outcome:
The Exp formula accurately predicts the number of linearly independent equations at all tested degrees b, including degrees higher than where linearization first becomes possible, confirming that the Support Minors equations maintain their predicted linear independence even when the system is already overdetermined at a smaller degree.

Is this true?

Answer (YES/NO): NO